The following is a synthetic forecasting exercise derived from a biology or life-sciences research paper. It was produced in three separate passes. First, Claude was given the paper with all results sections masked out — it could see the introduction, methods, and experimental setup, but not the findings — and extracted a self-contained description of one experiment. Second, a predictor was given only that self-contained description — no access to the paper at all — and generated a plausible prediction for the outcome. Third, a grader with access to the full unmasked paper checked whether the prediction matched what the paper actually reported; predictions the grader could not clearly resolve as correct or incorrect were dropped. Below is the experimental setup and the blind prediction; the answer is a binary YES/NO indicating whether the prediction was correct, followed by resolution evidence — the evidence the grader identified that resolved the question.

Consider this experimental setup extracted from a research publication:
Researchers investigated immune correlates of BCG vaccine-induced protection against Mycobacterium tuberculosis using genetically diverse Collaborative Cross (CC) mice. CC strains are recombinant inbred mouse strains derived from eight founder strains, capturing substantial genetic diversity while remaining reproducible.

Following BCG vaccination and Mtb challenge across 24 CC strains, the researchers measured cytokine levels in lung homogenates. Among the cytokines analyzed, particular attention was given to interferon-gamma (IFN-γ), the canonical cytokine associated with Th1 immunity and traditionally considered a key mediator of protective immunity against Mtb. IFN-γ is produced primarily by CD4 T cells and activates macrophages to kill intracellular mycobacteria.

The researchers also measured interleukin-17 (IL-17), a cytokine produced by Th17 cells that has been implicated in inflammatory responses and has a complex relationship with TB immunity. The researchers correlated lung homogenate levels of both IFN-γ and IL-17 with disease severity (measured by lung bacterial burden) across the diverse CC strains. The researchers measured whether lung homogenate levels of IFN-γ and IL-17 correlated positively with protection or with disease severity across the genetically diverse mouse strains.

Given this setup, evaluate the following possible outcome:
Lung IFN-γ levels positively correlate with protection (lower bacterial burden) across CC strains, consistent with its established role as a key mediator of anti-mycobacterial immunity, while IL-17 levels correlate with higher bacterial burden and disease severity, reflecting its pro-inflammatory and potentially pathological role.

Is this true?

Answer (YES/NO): NO